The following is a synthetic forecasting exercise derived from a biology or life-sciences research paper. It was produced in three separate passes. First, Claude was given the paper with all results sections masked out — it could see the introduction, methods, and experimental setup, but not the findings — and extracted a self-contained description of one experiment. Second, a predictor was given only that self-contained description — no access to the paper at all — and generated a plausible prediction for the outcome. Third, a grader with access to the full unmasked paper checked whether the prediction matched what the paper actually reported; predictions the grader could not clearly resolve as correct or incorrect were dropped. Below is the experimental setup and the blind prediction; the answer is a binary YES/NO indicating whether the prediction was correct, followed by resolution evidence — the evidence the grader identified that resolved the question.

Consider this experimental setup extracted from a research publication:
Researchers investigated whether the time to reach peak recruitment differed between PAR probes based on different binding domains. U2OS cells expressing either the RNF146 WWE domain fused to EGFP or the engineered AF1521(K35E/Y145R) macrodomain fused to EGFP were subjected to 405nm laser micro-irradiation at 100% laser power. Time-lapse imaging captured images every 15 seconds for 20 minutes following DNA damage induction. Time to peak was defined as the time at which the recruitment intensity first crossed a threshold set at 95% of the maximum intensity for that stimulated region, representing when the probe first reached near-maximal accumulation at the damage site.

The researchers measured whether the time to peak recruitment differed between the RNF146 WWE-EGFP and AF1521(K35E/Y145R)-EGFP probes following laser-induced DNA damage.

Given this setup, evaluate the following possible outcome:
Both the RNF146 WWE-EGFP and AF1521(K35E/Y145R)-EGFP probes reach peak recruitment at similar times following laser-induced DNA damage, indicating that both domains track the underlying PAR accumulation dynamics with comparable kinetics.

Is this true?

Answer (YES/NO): YES